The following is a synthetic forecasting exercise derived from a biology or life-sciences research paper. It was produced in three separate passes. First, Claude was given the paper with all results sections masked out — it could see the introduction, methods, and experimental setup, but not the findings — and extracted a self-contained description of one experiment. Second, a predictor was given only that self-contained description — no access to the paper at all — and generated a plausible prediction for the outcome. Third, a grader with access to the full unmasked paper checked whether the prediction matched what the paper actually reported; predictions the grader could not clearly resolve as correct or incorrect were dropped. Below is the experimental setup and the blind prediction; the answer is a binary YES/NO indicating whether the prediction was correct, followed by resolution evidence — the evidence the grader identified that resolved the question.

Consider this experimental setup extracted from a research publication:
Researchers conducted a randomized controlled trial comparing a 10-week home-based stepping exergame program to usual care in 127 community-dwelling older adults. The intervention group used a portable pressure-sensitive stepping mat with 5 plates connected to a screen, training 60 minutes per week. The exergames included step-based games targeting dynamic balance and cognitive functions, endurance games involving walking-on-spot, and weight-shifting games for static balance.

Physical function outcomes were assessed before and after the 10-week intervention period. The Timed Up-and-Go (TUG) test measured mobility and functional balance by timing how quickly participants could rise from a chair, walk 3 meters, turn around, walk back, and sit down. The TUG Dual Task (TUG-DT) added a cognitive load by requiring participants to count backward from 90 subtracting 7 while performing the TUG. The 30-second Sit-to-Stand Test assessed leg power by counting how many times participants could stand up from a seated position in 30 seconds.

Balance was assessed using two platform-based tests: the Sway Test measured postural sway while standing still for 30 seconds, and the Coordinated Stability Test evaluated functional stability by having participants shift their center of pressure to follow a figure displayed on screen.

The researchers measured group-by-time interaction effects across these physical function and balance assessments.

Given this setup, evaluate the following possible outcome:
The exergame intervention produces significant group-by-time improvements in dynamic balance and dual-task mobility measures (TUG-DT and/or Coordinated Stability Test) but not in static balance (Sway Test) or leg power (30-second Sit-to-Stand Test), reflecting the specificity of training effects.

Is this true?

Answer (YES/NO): NO